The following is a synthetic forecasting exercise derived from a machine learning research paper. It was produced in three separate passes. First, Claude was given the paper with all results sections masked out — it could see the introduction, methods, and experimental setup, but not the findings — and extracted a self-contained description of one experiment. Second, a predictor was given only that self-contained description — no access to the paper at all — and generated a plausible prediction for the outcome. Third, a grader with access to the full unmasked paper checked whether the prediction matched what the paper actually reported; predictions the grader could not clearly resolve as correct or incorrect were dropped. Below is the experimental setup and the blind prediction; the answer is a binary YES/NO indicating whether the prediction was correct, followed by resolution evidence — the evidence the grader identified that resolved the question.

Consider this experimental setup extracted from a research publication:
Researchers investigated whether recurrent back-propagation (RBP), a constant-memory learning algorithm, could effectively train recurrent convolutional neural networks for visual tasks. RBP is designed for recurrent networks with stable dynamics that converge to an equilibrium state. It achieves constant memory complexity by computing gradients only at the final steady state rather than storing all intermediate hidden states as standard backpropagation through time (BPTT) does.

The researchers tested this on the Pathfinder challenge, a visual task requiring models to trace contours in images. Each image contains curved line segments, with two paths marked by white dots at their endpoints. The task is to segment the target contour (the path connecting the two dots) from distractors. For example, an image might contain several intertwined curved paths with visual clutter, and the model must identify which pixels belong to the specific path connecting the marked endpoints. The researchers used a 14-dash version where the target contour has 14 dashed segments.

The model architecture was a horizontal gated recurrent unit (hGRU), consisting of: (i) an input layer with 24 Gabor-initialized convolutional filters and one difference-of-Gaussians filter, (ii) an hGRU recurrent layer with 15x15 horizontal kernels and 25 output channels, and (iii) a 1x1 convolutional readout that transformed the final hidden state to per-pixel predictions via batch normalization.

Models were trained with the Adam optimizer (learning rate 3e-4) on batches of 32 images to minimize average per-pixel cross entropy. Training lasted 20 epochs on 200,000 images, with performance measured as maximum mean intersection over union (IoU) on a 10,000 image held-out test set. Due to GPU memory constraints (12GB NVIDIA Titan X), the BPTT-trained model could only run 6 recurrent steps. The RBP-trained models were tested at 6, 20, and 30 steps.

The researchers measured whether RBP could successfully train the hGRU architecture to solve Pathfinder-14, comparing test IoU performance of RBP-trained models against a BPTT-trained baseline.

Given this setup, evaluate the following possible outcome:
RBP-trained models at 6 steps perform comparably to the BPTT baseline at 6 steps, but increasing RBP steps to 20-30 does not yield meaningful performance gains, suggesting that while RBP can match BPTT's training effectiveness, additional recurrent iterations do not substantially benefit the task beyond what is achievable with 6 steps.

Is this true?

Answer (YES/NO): NO